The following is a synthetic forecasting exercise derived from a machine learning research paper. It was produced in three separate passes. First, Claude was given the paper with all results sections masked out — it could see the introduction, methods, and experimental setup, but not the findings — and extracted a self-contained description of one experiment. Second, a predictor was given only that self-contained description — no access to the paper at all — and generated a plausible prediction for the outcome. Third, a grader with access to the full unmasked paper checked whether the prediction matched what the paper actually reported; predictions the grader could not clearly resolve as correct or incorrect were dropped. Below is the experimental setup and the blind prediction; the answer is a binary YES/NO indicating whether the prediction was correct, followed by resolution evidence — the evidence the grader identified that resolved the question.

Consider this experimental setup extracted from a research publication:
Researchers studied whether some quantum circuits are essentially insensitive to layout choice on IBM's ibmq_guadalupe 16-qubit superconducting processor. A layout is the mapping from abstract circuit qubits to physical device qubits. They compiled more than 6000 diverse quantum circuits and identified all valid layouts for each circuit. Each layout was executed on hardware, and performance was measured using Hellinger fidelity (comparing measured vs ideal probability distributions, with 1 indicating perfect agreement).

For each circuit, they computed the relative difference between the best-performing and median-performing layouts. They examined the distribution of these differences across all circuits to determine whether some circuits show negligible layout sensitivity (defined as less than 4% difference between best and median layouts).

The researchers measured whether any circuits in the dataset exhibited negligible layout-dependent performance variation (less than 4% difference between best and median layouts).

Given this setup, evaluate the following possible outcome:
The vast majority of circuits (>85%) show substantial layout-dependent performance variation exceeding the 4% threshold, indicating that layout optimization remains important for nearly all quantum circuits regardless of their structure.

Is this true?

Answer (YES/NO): YES